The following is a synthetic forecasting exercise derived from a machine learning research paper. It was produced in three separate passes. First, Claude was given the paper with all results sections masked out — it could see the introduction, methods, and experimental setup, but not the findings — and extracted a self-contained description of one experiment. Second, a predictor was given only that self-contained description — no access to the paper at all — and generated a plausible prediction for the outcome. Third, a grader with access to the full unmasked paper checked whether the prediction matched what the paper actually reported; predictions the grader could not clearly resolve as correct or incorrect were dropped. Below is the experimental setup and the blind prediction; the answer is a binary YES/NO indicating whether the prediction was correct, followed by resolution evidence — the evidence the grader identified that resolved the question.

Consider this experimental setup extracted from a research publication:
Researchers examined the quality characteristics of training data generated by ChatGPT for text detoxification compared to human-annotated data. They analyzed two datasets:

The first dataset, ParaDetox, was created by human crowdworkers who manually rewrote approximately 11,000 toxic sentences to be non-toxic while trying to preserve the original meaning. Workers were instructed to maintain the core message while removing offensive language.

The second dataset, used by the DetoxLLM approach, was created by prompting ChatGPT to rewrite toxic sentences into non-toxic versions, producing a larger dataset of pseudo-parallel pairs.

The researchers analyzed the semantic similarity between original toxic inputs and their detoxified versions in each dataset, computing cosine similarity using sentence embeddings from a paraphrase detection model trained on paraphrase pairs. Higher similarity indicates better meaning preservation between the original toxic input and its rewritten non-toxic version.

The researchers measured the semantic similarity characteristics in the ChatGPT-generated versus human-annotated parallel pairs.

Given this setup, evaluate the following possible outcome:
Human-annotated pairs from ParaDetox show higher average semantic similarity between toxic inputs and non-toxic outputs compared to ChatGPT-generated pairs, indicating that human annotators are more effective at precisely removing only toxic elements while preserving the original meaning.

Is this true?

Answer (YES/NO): YES